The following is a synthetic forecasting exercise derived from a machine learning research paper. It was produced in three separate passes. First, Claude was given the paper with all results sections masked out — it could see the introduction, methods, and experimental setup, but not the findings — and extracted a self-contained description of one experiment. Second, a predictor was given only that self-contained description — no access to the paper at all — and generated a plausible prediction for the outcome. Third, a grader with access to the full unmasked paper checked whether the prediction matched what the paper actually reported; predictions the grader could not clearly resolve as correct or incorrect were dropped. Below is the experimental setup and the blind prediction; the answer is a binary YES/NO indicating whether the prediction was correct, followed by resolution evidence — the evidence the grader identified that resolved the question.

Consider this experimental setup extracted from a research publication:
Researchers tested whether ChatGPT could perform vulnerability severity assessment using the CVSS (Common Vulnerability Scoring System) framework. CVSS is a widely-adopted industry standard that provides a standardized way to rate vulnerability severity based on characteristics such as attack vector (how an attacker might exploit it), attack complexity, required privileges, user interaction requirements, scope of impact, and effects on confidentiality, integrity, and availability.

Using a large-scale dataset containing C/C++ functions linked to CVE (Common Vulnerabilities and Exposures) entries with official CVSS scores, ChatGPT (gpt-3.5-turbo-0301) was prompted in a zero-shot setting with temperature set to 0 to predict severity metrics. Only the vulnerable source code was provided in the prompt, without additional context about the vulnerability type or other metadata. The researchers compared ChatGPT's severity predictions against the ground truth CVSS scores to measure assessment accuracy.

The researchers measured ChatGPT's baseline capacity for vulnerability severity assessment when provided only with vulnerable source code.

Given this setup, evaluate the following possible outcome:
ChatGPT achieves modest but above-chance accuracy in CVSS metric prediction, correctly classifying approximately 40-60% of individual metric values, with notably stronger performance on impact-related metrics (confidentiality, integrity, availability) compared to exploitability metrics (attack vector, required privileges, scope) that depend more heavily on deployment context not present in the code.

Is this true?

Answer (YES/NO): NO